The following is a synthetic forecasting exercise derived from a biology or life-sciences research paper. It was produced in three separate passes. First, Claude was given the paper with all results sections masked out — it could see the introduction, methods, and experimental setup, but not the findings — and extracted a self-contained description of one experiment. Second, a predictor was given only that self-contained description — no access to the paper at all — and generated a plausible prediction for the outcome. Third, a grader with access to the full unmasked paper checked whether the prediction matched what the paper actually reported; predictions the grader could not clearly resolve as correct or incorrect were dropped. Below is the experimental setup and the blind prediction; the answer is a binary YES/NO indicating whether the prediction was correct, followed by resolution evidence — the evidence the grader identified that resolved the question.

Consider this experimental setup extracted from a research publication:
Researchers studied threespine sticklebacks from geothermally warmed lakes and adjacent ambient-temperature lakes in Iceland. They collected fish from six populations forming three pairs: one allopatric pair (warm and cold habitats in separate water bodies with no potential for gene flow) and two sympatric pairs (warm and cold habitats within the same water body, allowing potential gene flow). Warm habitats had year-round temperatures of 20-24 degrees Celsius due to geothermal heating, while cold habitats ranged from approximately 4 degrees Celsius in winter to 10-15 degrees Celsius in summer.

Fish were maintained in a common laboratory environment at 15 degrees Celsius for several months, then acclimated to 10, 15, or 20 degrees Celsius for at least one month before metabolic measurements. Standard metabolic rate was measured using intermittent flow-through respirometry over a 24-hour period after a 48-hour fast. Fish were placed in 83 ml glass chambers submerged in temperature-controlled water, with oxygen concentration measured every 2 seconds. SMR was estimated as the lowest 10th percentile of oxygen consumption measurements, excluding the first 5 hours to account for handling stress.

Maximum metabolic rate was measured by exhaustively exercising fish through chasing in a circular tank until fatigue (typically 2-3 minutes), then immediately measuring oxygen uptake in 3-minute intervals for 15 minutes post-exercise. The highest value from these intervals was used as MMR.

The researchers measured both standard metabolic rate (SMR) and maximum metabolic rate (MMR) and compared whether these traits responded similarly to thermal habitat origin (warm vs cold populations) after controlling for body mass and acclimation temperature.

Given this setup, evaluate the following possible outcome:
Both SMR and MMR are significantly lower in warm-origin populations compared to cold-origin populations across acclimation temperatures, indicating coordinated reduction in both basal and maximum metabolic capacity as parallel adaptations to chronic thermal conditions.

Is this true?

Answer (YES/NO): NO